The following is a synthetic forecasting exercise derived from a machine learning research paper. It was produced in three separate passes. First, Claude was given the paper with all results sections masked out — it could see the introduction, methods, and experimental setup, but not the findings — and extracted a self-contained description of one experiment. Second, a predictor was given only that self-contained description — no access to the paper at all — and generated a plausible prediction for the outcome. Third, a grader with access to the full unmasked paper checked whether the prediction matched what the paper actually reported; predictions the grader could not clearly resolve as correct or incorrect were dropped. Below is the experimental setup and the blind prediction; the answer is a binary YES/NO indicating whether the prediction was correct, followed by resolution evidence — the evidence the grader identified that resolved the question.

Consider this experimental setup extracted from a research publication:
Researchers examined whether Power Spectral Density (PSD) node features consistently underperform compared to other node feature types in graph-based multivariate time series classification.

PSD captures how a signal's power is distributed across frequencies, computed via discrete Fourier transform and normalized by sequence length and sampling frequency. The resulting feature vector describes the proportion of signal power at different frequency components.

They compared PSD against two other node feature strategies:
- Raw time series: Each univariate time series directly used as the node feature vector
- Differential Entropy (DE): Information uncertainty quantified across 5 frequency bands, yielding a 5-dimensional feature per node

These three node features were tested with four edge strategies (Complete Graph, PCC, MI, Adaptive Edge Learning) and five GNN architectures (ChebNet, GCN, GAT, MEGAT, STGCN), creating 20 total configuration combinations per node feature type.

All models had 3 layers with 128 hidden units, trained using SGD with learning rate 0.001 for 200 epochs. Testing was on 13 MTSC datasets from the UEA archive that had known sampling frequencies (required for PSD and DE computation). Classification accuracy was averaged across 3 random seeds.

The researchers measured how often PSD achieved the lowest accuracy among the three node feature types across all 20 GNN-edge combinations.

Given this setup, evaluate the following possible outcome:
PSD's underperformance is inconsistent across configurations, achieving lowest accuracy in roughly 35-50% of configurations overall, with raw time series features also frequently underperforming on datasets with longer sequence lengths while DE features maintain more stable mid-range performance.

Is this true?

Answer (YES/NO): NO